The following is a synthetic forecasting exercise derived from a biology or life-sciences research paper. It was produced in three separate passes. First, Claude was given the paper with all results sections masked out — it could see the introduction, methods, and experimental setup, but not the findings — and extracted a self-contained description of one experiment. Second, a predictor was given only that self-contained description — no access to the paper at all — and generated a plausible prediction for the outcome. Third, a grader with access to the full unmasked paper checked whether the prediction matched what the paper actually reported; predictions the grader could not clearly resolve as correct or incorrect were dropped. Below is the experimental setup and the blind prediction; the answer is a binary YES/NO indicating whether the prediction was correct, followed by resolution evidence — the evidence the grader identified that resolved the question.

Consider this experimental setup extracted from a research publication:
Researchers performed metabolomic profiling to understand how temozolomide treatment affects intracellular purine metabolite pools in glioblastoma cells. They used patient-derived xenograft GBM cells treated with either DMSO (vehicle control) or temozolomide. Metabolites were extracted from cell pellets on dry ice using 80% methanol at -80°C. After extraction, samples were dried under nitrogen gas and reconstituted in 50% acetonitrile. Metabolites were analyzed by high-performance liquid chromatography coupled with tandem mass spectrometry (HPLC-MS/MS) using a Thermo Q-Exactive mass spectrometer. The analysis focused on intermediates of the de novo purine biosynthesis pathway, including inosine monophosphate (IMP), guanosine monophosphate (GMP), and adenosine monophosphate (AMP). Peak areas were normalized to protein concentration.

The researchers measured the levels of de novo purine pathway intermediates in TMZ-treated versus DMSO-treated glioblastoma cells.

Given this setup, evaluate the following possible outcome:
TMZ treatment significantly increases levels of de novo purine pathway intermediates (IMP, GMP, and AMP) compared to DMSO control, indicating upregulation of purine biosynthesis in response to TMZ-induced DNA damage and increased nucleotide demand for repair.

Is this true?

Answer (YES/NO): NO